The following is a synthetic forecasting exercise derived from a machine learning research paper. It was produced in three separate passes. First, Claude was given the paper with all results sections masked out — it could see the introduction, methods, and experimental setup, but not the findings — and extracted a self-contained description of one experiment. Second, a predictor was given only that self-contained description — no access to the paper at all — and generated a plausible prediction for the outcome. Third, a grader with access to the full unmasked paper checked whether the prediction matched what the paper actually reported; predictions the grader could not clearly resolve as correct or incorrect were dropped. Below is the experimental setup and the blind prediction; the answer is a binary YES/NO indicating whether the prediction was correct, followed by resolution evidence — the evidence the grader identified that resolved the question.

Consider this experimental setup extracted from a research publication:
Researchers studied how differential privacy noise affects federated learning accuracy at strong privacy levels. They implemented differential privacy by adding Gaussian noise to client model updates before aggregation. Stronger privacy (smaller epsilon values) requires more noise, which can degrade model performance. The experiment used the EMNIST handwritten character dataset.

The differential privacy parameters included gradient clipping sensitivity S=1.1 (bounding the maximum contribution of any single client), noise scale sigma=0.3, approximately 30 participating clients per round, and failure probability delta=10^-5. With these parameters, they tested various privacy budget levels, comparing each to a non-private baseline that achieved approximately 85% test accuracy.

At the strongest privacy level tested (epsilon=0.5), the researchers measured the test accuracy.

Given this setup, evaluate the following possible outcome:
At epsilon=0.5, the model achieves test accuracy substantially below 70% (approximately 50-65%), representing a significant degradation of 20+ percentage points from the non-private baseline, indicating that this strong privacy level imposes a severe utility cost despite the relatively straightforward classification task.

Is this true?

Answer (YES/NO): NO